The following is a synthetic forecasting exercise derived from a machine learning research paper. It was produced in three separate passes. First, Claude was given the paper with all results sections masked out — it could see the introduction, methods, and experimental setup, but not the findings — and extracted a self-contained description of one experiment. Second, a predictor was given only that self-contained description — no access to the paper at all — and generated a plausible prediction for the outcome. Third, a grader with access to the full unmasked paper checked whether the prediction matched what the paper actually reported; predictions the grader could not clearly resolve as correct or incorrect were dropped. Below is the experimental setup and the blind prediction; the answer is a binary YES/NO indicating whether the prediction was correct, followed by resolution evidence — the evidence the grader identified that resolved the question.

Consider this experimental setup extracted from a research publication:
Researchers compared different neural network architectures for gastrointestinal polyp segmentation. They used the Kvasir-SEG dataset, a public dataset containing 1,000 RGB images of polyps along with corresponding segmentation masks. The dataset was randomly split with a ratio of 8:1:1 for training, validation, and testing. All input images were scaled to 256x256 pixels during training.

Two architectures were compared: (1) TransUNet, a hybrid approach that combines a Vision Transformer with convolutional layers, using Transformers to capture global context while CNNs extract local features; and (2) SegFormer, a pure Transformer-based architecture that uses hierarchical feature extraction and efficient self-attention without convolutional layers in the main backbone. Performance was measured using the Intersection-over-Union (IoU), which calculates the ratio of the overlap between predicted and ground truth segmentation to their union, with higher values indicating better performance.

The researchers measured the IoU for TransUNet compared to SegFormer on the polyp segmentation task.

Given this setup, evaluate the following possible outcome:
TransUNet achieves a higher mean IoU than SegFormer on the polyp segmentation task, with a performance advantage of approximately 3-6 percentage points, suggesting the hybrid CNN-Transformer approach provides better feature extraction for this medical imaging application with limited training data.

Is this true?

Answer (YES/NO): NO